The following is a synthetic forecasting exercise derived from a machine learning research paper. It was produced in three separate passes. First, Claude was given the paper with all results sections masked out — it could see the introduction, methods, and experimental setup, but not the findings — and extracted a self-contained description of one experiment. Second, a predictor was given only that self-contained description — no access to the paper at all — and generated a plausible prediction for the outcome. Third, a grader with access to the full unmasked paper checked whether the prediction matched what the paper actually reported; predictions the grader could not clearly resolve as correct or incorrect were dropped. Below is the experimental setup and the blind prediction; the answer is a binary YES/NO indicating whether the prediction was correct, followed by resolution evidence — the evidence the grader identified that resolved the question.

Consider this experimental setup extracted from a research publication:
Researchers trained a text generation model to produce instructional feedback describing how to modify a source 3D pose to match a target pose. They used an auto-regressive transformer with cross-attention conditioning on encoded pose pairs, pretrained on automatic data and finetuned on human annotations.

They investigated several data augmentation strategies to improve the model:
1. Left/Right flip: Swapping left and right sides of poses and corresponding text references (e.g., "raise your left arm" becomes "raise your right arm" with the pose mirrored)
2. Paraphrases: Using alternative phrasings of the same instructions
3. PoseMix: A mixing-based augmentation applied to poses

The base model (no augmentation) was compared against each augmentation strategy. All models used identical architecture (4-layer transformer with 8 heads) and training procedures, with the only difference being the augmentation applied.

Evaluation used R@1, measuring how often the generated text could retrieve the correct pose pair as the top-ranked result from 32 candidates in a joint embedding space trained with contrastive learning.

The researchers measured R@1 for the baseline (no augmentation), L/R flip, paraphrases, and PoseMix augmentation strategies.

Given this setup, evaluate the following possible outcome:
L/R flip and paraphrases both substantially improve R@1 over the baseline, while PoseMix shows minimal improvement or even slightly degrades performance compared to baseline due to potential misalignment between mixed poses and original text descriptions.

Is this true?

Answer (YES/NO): NO